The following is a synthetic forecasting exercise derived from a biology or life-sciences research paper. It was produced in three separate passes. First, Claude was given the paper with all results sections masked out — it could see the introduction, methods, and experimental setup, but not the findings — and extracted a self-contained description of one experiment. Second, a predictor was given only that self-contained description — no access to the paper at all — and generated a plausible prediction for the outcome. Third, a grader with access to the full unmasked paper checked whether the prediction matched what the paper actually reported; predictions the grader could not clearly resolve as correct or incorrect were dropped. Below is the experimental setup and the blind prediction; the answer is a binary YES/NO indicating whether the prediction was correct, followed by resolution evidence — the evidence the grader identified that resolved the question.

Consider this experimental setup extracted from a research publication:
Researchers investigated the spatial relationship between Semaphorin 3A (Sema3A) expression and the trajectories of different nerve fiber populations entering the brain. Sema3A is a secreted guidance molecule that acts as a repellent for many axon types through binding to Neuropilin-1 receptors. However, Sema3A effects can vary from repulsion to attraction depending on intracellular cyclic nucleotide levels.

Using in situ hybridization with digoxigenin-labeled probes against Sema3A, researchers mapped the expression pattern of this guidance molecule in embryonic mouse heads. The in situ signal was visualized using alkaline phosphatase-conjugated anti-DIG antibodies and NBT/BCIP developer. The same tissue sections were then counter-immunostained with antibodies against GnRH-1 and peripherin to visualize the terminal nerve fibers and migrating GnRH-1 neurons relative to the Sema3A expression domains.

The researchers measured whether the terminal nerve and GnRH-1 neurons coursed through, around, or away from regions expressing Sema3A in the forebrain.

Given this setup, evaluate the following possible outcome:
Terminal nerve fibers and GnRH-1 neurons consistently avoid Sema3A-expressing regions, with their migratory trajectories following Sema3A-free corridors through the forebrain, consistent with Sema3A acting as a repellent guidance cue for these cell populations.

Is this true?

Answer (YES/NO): NO